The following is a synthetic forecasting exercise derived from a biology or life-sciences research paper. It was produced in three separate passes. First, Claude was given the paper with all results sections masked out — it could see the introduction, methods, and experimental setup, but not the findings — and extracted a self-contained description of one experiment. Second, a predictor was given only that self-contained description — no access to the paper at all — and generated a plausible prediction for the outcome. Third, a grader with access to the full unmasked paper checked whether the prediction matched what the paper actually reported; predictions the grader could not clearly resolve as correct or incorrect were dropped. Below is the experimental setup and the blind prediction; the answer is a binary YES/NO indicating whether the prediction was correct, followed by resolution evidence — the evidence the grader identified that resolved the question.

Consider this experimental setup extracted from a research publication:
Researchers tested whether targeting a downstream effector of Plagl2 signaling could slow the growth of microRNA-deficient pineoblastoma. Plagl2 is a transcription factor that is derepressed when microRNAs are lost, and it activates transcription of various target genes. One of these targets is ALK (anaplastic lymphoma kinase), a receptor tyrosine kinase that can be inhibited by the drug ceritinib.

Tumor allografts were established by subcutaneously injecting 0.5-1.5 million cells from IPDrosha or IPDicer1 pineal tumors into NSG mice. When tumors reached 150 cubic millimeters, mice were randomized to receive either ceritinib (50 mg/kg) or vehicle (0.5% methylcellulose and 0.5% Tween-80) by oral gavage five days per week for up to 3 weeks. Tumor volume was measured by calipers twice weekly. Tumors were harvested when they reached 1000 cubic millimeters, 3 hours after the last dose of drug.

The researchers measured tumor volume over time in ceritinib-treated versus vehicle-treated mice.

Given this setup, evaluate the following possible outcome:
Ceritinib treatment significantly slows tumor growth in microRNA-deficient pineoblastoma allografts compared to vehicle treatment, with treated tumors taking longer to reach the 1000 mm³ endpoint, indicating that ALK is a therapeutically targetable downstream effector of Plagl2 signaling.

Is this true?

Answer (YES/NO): NO